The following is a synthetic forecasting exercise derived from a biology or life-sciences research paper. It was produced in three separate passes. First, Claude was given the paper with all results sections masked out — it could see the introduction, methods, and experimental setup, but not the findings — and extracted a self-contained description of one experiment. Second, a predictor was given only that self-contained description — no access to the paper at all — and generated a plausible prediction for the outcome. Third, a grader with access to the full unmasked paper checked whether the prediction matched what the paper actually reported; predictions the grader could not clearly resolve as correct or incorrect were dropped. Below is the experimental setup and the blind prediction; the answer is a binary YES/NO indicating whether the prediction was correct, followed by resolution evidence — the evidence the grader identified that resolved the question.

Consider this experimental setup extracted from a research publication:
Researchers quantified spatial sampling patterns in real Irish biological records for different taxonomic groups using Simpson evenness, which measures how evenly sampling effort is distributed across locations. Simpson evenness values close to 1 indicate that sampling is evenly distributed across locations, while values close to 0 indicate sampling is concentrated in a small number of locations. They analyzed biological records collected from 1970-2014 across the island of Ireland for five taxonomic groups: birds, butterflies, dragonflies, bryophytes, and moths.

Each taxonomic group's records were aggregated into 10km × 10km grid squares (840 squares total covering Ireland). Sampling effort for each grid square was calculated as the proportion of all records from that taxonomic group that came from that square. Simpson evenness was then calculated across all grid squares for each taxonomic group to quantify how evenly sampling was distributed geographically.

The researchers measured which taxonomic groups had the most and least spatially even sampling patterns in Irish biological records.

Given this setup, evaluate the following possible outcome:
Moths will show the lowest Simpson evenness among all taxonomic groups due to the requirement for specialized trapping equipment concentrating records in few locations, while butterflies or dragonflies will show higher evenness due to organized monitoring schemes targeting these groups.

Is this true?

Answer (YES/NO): YES